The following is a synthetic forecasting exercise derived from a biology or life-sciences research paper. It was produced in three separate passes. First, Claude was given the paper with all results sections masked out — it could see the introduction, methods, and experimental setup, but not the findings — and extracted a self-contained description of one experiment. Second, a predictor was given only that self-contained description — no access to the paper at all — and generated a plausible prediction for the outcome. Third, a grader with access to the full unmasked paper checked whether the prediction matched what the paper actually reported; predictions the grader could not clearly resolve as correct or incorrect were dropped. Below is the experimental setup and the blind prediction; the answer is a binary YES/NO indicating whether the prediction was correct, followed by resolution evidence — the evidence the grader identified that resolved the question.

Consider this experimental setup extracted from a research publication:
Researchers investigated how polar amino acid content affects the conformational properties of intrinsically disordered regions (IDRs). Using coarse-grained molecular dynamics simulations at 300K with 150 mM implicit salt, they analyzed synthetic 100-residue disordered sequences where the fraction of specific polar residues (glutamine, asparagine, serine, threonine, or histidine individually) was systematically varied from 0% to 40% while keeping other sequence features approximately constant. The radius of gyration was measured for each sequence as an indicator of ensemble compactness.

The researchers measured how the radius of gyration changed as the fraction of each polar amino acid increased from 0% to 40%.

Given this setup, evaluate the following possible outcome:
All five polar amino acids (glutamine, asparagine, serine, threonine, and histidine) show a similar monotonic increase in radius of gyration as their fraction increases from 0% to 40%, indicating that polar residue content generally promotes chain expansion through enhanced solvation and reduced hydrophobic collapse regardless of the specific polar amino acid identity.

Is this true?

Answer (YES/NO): NO